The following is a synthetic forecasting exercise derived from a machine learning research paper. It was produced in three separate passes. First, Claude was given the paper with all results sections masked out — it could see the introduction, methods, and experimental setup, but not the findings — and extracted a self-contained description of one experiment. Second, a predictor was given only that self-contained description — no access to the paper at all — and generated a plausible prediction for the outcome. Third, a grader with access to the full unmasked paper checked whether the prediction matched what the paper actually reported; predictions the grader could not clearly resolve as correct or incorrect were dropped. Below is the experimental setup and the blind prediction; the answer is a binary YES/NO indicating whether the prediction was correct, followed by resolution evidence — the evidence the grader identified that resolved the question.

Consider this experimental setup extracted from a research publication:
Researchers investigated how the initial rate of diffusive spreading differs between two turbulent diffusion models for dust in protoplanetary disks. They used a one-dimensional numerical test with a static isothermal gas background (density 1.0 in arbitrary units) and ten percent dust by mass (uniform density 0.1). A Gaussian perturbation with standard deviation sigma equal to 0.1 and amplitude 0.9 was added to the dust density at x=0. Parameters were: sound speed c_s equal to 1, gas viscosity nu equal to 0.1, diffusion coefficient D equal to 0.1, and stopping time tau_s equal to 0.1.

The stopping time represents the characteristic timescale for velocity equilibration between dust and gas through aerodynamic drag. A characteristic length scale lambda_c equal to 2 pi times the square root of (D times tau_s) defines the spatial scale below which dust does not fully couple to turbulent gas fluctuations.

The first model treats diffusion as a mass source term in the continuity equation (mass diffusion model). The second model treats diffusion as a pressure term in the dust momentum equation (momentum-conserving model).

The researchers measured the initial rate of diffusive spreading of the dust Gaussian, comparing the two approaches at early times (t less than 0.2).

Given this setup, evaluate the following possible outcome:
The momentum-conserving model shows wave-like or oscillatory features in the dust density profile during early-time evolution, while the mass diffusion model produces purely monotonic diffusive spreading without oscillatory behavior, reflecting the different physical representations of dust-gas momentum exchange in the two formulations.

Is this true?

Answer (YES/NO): NO